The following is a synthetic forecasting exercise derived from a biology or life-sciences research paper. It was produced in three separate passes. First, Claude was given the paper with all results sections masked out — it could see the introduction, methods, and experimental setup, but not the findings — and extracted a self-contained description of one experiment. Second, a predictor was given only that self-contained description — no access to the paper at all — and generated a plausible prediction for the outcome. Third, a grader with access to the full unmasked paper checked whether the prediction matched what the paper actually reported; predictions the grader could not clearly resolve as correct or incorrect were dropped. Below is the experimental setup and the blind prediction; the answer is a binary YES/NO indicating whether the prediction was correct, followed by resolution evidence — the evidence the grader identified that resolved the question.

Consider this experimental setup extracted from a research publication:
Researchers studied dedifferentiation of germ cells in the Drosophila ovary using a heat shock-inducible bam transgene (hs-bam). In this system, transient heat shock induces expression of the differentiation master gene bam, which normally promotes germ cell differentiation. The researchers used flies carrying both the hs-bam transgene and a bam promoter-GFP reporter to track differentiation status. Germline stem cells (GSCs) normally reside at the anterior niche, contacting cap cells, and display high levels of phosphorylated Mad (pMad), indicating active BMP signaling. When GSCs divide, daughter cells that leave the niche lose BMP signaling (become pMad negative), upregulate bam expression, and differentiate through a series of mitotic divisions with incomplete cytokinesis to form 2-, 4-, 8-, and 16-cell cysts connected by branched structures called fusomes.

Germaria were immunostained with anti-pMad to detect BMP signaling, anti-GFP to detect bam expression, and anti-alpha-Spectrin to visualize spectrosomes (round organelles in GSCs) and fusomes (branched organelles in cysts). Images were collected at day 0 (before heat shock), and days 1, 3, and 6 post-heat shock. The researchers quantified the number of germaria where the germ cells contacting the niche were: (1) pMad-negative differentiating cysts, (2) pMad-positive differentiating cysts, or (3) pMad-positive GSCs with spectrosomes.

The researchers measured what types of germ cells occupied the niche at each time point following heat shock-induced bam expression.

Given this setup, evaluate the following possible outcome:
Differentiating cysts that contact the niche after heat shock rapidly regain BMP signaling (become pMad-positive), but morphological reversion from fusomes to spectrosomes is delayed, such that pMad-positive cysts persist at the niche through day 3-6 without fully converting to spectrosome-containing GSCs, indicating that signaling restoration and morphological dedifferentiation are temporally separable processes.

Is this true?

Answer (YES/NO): NO